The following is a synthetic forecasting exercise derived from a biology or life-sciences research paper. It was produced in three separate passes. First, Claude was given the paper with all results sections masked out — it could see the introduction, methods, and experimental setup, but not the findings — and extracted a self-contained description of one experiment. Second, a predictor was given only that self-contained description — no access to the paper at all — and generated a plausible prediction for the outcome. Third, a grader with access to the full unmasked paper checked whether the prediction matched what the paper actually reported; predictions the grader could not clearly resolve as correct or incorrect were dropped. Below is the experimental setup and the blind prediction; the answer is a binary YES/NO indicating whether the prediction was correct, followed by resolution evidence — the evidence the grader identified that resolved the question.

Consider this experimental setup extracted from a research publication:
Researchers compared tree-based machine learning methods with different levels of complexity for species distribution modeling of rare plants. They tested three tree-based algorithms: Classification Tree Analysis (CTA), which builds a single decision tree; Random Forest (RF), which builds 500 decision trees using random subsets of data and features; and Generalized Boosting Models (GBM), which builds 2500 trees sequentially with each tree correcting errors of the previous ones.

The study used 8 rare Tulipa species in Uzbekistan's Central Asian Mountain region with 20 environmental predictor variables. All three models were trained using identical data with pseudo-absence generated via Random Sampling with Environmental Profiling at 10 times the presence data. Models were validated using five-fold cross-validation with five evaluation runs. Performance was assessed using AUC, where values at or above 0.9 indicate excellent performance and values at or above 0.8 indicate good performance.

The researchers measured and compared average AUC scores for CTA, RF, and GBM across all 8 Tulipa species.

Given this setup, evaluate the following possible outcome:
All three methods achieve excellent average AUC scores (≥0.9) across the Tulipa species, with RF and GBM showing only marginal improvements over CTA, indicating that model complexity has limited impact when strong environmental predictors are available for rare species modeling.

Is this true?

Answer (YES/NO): NO